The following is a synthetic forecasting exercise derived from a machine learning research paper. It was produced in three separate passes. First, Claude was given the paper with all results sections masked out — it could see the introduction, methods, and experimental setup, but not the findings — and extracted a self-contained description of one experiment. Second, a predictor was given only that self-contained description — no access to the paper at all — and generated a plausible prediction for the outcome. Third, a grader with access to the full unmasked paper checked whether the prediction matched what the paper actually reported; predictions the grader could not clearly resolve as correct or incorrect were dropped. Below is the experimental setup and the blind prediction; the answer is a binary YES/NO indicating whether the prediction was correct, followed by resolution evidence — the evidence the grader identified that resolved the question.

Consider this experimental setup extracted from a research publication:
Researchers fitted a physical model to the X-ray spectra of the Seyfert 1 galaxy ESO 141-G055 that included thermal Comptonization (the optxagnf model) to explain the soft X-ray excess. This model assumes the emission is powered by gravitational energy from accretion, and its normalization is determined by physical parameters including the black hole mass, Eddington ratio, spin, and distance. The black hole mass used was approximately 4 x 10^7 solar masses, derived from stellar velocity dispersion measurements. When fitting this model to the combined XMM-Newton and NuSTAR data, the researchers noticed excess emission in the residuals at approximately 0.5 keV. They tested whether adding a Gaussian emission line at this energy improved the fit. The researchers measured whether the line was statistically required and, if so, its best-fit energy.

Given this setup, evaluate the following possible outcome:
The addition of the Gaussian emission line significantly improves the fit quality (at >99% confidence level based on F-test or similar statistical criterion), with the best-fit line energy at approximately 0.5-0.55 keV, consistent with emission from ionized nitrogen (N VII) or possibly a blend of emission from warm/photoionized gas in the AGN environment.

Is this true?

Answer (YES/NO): NO